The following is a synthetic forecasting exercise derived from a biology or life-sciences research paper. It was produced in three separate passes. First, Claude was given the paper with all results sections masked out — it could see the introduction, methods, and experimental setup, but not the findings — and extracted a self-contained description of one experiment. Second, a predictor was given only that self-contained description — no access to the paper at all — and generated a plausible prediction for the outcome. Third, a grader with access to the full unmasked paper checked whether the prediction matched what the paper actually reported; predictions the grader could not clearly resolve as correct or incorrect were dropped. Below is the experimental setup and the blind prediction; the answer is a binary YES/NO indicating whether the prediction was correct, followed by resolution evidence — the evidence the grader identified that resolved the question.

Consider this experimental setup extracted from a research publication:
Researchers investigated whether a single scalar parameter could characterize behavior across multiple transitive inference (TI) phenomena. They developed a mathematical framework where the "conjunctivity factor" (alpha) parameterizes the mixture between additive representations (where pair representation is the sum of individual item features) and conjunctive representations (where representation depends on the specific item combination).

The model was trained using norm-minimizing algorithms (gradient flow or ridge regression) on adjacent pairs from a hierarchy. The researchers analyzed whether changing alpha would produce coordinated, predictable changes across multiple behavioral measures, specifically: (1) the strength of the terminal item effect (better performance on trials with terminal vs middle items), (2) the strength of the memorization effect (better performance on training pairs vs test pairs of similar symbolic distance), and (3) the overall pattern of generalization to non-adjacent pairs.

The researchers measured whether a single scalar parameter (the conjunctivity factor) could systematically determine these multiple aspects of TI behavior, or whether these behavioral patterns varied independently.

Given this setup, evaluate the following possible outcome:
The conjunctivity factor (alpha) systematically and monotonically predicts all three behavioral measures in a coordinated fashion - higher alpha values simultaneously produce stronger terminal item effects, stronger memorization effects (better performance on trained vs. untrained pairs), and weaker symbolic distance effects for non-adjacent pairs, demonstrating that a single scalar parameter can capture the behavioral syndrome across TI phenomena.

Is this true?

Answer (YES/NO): YES